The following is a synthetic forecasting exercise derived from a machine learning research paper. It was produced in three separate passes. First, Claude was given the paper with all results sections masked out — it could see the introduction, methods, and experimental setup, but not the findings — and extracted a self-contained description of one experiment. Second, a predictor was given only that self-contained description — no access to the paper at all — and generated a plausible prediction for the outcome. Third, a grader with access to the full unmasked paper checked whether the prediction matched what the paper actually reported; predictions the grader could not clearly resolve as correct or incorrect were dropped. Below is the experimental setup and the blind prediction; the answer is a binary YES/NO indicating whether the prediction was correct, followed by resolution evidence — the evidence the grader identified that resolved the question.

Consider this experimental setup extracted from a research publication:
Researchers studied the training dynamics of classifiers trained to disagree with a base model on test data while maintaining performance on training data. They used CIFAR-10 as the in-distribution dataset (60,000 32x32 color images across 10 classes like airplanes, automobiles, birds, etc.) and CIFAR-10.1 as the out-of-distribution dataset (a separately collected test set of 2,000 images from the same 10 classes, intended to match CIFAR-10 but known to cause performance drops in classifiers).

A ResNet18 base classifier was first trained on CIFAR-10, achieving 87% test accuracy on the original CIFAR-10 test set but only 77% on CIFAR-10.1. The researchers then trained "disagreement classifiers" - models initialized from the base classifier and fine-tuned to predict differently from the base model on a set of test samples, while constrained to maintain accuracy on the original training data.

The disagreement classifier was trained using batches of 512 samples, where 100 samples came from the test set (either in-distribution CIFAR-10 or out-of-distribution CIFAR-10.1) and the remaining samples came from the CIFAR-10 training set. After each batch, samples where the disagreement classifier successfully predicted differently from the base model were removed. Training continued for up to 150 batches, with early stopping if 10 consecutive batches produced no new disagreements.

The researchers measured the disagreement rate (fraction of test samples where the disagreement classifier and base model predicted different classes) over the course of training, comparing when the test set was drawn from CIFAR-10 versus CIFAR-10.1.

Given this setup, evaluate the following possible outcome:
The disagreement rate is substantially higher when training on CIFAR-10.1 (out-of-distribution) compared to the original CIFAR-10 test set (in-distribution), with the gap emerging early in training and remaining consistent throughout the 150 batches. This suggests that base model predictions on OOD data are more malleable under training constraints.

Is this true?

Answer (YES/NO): NO